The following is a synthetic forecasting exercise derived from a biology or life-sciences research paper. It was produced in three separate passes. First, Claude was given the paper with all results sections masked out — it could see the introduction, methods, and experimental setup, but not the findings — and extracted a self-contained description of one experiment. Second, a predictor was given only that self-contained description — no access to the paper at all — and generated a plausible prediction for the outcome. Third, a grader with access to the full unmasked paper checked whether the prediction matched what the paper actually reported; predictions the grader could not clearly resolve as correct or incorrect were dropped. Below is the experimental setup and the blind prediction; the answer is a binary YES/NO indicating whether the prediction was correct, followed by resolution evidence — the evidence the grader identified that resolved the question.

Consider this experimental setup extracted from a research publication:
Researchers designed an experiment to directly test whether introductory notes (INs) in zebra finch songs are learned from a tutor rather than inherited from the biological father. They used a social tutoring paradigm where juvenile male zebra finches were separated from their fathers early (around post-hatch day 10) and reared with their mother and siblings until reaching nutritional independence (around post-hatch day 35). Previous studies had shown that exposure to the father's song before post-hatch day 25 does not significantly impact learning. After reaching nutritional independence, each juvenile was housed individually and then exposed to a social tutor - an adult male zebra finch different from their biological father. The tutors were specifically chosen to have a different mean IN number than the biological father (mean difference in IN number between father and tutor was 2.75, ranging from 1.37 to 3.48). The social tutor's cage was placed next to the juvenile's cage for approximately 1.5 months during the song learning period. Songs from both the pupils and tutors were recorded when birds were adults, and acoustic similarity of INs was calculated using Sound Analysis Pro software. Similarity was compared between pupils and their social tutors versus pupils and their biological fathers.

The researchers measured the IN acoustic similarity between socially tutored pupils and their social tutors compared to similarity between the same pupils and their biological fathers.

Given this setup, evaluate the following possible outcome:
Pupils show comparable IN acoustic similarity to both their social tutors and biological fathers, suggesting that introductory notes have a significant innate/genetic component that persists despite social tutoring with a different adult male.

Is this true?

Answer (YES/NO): NO